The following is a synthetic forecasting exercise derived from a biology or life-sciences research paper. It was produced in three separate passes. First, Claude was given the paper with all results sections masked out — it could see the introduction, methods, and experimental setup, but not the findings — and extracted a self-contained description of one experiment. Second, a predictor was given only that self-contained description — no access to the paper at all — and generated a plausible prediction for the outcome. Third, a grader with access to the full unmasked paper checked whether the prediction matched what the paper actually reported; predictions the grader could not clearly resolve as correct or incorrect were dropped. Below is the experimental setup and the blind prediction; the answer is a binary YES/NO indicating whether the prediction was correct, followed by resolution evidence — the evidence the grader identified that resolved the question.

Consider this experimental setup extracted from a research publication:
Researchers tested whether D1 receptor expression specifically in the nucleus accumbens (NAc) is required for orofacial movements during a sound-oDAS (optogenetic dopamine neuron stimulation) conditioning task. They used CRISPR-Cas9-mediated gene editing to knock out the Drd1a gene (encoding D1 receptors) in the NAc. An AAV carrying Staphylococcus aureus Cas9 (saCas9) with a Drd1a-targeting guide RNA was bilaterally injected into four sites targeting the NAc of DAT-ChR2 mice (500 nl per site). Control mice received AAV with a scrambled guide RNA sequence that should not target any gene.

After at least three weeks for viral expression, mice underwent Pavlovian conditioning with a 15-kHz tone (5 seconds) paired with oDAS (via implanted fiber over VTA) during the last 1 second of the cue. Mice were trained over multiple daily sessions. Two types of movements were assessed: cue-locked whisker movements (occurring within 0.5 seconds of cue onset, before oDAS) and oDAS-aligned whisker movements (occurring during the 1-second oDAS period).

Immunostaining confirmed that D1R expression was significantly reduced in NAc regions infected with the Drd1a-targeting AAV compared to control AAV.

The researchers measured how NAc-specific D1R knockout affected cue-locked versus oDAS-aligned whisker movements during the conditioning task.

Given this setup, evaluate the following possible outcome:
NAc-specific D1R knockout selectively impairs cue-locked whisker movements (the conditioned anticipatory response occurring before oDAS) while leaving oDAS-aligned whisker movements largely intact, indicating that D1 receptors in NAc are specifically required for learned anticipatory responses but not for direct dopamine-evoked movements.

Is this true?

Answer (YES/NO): NO